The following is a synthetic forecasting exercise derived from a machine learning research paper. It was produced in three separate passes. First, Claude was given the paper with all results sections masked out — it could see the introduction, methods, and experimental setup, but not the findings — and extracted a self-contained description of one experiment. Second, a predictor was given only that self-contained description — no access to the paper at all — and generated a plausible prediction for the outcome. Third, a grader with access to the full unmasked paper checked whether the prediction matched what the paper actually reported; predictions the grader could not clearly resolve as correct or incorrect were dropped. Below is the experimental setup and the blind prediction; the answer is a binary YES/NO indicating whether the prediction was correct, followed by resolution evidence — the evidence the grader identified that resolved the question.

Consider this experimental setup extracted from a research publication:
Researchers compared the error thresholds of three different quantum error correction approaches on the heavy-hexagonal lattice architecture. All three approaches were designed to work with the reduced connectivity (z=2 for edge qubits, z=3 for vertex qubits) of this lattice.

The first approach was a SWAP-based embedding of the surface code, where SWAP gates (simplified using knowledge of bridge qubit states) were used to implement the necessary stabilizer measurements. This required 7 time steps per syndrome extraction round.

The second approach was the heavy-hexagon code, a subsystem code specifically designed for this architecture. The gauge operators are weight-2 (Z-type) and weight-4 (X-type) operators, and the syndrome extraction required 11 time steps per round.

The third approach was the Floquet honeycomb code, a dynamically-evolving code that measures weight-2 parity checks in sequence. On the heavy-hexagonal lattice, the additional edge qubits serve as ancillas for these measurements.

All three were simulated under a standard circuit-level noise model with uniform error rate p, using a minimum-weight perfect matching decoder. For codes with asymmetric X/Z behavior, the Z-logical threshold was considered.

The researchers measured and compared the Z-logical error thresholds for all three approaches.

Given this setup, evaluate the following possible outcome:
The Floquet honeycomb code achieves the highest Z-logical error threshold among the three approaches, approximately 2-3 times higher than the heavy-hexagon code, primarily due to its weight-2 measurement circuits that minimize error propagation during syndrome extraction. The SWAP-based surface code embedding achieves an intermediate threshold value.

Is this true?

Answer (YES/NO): NO